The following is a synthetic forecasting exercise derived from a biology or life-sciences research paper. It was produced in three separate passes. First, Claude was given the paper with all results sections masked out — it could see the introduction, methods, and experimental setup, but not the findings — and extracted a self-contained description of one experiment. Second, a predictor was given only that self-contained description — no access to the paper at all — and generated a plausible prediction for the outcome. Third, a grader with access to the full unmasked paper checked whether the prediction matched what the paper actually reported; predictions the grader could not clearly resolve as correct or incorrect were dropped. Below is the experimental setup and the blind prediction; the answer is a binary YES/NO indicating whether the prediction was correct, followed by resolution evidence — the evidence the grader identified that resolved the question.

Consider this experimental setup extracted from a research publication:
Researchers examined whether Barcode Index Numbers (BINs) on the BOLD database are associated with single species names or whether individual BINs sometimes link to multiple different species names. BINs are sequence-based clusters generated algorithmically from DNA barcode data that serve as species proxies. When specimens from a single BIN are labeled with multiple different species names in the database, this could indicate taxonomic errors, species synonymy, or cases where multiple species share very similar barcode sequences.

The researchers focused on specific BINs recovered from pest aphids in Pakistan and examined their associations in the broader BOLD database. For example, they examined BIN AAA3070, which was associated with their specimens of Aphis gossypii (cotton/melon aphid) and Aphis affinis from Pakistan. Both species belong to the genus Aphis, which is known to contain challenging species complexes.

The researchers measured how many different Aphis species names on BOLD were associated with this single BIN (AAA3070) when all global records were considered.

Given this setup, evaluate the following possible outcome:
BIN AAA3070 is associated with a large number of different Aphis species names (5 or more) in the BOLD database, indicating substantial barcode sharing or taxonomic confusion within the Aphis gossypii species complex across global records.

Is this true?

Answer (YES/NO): YES